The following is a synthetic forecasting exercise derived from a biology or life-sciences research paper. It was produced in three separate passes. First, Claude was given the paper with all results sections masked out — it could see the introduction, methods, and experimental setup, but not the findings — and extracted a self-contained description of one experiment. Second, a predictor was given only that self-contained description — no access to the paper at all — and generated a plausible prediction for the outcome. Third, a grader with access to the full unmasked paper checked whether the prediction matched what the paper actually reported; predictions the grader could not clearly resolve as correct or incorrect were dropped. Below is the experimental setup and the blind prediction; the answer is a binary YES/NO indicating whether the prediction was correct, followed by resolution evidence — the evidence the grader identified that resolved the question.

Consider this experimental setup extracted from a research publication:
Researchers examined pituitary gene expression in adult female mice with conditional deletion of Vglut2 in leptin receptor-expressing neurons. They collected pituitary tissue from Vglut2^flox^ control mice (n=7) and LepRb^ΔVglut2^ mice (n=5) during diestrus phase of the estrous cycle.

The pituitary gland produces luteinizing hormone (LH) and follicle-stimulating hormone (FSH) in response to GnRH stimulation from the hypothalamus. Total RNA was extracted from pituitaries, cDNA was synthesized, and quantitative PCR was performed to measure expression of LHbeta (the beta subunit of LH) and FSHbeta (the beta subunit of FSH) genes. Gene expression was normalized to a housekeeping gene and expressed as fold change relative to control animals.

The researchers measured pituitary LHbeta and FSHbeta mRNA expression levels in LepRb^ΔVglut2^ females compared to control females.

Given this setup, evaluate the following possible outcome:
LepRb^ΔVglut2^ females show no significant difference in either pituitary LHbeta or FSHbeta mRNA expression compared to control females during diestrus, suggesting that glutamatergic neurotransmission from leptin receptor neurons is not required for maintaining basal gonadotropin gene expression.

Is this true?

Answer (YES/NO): YES